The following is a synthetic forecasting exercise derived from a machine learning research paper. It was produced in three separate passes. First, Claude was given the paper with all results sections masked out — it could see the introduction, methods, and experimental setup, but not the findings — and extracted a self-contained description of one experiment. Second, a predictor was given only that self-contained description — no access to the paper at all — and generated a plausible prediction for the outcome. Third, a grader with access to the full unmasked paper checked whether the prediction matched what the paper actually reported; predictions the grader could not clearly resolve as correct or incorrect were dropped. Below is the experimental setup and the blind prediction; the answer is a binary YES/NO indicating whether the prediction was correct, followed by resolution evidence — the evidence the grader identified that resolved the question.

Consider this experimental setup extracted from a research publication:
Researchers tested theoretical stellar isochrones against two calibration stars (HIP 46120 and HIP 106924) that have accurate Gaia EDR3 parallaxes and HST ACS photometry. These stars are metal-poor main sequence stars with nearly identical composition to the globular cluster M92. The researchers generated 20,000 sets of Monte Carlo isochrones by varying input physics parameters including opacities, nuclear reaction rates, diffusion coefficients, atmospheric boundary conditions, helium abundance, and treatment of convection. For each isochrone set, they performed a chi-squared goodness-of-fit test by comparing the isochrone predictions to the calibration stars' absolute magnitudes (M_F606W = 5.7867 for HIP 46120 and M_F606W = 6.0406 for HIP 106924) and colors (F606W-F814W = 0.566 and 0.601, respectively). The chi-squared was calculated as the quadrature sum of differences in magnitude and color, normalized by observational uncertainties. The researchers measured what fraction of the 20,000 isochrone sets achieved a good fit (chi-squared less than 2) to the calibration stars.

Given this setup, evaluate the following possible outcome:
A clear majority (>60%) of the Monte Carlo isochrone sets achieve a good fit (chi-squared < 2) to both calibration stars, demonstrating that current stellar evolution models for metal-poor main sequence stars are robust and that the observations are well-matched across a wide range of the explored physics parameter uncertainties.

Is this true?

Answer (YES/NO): NO